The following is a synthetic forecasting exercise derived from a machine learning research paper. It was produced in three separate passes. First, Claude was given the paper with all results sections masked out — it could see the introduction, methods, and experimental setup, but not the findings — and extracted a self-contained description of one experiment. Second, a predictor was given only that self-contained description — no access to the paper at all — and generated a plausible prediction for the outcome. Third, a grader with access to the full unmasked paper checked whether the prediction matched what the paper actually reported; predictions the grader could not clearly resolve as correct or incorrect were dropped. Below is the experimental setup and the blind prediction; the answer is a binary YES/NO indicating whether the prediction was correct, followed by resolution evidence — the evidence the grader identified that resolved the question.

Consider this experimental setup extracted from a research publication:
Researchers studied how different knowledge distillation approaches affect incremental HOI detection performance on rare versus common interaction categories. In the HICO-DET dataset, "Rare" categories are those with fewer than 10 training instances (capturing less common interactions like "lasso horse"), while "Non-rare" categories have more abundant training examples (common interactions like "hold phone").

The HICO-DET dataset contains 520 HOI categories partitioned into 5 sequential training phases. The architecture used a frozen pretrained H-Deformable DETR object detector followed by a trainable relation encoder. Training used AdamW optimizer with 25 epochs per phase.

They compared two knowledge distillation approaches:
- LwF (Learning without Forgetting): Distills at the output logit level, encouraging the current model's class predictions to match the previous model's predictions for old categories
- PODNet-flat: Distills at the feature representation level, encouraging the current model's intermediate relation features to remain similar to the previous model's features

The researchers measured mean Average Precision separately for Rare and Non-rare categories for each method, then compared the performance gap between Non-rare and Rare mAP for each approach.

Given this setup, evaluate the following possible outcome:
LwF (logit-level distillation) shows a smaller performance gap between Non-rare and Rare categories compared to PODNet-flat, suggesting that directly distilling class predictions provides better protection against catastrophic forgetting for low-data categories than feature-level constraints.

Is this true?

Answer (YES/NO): NO